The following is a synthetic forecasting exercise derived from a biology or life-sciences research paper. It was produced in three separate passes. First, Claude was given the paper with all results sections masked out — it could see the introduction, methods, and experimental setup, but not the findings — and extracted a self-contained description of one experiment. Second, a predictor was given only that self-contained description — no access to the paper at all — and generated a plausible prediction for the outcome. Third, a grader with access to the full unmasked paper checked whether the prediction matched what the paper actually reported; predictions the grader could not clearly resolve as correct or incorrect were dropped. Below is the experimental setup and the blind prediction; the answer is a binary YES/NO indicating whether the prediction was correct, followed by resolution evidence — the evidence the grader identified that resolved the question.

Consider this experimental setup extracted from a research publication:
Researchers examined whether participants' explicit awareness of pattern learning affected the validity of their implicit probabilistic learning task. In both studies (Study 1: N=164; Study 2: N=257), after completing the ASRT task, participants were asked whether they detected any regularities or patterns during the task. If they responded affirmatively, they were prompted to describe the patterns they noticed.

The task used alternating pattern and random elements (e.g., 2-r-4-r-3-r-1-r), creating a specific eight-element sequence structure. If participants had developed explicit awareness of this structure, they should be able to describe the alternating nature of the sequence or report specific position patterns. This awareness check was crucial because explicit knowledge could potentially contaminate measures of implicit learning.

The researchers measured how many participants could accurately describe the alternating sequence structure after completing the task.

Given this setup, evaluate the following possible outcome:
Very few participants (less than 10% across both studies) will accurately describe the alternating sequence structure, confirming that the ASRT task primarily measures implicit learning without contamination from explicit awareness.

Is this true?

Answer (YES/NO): YES